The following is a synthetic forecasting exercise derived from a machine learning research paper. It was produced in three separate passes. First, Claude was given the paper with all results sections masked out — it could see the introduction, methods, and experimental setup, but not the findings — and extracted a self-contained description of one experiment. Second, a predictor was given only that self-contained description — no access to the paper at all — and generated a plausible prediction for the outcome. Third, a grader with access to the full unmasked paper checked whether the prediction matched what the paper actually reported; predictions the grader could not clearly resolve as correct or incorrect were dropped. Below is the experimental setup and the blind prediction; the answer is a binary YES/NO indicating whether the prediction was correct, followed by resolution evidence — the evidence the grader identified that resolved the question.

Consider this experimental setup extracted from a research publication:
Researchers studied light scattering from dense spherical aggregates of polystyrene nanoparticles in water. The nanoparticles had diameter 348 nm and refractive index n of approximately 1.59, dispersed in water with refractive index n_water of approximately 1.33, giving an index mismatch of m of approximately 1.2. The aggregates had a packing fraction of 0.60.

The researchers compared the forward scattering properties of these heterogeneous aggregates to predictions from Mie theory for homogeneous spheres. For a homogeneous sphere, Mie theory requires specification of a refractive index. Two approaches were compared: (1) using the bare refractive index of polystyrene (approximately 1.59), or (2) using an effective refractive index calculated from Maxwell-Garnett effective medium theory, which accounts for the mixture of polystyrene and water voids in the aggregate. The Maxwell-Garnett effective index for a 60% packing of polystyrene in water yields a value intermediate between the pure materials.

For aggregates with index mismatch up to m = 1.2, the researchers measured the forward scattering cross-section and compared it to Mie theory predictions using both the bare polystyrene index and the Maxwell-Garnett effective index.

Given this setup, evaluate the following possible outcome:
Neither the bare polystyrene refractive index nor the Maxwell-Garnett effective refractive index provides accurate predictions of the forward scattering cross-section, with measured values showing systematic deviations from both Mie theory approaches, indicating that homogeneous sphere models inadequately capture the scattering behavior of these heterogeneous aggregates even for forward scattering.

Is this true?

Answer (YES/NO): NO